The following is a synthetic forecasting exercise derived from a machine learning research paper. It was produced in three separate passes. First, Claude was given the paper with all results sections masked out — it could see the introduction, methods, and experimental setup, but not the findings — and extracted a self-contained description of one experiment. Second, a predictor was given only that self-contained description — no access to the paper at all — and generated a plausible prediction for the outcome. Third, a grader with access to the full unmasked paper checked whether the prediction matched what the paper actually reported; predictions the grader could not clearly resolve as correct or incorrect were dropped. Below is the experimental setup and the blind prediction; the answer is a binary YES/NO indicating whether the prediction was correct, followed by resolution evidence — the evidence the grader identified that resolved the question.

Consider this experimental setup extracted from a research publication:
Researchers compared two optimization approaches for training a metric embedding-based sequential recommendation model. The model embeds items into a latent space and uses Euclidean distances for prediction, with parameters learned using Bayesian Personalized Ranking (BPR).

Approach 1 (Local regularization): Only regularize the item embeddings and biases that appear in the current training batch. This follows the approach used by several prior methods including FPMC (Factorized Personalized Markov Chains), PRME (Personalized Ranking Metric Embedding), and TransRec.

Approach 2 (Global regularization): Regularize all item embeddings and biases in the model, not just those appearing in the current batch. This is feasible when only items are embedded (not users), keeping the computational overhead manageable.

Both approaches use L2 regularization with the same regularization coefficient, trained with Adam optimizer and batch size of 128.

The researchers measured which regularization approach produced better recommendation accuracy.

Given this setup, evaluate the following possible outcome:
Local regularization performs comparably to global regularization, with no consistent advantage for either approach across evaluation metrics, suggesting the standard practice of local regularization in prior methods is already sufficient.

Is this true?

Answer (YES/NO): NO